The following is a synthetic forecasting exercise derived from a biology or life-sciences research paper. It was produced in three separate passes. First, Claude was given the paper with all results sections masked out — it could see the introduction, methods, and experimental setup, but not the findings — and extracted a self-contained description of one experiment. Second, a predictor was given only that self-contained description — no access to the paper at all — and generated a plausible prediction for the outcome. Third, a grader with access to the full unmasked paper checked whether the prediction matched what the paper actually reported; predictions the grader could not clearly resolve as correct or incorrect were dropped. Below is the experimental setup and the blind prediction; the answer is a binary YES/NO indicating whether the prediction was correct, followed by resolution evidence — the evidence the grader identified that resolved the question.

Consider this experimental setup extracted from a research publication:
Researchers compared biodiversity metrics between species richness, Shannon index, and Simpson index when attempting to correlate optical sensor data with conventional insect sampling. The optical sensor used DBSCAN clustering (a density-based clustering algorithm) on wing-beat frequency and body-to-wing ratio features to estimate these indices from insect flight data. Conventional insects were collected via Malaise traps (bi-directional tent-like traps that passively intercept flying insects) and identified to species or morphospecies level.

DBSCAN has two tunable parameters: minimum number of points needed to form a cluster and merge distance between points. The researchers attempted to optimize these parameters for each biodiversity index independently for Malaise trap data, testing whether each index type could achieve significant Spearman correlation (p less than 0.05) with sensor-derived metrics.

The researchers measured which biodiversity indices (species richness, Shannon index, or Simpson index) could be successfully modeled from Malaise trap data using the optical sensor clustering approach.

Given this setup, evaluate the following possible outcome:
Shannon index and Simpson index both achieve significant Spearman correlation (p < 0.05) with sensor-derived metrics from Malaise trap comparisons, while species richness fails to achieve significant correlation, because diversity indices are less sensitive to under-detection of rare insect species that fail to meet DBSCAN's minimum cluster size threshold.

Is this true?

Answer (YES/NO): NO